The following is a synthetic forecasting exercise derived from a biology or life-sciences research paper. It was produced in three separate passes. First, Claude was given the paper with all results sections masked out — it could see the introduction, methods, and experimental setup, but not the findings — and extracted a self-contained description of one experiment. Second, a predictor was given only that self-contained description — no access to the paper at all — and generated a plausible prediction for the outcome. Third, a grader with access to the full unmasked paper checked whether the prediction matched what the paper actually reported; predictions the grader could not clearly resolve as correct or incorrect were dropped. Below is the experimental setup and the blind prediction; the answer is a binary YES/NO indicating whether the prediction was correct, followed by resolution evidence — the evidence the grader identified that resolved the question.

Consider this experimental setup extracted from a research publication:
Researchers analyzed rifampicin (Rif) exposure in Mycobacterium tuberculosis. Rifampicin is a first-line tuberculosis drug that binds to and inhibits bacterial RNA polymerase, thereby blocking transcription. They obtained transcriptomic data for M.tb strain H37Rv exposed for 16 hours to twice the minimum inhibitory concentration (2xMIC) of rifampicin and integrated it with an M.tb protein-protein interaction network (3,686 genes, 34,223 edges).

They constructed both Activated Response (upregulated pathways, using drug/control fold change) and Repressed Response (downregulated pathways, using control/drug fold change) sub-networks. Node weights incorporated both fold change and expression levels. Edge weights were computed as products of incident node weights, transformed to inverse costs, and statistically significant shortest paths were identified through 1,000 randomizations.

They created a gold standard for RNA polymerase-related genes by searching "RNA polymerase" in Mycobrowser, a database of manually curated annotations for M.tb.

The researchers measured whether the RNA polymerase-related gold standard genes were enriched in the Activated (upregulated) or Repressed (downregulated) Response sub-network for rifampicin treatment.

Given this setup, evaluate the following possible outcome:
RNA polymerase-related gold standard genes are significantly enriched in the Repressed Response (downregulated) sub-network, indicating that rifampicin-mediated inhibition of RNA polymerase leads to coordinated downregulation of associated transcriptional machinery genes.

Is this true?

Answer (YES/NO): YES